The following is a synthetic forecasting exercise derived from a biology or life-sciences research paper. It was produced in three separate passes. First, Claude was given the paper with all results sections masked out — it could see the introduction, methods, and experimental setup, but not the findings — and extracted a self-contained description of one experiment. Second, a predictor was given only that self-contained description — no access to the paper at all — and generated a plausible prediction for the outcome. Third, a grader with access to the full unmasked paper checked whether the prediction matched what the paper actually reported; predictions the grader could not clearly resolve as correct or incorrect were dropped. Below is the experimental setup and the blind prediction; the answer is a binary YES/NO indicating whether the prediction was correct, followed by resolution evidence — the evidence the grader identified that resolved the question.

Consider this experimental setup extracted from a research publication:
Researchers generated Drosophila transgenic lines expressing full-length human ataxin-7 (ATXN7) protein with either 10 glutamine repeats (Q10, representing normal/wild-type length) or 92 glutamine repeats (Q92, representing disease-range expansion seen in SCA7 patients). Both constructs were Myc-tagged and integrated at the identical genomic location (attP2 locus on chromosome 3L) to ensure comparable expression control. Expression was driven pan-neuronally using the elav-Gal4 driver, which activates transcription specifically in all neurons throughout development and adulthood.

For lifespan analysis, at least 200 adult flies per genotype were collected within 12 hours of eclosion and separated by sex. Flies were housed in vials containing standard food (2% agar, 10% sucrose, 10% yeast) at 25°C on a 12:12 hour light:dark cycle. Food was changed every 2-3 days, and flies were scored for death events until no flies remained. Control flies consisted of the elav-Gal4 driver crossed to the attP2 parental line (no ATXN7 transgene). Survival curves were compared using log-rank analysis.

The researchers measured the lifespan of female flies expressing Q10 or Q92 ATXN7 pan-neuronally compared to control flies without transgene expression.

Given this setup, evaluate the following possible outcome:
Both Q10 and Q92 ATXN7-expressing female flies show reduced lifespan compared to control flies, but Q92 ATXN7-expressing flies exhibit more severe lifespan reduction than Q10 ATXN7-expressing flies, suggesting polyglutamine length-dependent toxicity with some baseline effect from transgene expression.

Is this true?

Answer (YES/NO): NO